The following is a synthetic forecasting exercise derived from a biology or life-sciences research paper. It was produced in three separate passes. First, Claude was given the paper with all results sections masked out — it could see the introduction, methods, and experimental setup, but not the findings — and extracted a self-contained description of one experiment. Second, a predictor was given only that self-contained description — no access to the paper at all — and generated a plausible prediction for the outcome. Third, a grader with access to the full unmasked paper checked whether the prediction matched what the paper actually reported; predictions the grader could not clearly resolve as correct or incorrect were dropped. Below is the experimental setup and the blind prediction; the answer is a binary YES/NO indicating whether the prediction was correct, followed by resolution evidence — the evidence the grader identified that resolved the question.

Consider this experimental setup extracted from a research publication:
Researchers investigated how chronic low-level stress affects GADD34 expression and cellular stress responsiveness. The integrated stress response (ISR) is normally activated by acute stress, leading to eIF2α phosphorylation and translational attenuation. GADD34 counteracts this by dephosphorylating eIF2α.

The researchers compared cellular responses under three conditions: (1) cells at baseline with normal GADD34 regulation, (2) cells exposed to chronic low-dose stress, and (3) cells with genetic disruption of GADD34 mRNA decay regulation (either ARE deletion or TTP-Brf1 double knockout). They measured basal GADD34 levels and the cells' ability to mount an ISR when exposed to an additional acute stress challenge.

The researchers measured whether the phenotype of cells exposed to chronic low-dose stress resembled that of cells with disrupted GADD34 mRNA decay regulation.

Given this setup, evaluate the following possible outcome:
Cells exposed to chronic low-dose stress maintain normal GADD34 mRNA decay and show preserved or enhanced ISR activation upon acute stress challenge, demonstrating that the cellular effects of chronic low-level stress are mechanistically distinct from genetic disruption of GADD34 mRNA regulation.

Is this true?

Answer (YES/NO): NO